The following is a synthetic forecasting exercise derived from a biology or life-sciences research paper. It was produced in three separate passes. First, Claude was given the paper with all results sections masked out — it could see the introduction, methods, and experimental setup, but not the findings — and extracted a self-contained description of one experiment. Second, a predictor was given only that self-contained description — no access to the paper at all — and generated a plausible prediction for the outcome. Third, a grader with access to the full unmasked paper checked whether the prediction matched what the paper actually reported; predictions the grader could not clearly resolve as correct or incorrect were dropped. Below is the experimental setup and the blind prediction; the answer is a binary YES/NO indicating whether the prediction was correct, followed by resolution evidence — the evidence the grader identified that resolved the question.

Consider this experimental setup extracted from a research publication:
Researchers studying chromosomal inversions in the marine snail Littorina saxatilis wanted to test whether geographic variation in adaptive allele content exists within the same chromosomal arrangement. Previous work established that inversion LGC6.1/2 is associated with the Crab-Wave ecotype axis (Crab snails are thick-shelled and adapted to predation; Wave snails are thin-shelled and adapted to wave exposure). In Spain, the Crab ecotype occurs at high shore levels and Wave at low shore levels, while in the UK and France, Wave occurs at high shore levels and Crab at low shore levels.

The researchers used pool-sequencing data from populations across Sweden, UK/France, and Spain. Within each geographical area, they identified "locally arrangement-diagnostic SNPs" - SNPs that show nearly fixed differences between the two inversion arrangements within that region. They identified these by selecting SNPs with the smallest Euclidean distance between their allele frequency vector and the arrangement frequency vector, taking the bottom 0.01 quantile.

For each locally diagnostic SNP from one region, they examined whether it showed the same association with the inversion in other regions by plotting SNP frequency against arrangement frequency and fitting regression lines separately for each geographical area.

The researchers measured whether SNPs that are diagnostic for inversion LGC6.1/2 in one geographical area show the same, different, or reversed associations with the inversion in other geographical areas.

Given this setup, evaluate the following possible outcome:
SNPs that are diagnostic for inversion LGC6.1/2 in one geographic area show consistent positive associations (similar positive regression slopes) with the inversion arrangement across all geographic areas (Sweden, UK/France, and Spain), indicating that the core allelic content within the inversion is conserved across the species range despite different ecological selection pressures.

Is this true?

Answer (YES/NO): NO